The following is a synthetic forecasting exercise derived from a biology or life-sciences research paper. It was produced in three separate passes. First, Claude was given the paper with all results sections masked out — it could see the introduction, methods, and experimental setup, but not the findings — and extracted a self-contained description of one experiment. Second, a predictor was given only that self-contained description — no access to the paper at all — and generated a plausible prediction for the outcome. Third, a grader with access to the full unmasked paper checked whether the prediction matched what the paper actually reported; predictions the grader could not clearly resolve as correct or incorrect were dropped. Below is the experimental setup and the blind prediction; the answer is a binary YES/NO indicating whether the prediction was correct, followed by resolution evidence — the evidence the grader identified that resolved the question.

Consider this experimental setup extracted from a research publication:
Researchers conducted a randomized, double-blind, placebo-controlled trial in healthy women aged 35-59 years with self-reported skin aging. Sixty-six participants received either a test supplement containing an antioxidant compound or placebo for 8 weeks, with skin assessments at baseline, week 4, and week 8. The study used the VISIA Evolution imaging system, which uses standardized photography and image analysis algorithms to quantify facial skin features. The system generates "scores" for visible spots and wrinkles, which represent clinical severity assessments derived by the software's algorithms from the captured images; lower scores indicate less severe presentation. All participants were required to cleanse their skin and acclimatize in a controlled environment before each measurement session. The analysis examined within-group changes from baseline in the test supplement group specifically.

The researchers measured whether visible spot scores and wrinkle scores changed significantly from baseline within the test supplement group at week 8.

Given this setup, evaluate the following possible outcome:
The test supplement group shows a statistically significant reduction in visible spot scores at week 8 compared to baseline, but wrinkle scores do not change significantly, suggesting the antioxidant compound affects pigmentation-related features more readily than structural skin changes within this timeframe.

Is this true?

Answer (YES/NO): YES